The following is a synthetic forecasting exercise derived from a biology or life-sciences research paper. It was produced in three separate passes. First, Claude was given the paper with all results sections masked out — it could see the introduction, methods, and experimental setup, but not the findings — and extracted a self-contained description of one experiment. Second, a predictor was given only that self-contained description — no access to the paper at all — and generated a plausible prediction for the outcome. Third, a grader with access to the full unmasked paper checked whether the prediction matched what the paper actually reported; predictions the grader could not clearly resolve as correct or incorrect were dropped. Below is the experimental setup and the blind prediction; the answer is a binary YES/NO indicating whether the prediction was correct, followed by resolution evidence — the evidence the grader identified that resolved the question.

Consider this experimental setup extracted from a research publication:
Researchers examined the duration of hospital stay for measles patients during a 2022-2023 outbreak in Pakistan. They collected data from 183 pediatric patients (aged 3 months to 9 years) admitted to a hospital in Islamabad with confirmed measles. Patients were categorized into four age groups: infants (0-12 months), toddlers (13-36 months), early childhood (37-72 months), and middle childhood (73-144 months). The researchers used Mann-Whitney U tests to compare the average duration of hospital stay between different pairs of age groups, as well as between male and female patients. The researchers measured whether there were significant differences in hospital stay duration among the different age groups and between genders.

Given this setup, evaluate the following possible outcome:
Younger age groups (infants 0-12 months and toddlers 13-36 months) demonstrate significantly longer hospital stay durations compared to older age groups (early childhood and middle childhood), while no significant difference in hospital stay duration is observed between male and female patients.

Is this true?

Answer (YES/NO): YES